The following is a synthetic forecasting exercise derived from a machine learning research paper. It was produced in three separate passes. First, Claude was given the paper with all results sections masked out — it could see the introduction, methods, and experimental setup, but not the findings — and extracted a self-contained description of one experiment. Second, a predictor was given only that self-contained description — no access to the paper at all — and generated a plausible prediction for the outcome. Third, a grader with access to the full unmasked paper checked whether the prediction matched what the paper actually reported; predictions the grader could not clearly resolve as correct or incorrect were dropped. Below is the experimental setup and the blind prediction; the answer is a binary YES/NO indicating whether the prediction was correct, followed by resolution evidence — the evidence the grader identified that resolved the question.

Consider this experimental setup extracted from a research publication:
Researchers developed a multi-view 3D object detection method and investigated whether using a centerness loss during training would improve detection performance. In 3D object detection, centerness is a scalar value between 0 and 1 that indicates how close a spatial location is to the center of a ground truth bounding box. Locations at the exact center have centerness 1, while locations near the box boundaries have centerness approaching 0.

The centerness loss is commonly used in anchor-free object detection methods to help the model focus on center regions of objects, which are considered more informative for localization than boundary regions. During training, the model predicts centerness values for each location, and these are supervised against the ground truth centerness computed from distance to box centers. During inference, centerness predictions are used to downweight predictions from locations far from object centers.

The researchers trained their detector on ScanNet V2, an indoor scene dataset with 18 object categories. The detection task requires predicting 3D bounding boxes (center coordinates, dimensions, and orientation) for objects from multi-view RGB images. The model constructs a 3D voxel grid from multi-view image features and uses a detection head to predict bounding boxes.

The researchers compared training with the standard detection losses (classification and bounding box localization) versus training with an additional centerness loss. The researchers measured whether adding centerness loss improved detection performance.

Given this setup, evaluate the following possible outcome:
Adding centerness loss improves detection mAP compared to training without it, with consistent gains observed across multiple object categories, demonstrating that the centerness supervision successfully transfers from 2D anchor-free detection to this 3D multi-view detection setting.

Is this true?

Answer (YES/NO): NO